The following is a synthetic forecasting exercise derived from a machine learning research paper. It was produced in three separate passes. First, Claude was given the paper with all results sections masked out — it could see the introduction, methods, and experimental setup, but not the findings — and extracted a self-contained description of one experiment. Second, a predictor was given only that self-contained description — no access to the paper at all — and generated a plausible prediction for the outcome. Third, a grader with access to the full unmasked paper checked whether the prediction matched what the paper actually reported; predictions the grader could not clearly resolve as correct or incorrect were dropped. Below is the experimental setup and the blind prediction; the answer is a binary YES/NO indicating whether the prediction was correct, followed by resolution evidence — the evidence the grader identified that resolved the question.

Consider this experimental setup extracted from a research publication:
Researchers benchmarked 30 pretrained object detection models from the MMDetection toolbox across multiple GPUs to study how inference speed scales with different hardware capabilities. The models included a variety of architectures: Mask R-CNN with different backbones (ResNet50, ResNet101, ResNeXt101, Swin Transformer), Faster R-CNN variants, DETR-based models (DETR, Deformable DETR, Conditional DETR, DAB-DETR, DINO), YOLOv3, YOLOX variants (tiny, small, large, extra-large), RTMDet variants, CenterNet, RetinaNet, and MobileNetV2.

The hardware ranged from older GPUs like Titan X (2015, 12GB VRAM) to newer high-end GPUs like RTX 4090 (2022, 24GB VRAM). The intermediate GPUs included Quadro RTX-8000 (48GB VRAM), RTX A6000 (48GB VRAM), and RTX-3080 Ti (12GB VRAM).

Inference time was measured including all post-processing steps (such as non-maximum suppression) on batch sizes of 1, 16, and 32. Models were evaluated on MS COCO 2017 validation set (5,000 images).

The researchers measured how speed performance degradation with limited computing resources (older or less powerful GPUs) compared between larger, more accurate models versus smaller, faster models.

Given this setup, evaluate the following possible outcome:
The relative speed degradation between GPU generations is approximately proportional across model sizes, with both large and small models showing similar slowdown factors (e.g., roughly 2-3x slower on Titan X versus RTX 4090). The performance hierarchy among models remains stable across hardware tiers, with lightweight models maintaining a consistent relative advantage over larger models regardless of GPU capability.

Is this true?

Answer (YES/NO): NO